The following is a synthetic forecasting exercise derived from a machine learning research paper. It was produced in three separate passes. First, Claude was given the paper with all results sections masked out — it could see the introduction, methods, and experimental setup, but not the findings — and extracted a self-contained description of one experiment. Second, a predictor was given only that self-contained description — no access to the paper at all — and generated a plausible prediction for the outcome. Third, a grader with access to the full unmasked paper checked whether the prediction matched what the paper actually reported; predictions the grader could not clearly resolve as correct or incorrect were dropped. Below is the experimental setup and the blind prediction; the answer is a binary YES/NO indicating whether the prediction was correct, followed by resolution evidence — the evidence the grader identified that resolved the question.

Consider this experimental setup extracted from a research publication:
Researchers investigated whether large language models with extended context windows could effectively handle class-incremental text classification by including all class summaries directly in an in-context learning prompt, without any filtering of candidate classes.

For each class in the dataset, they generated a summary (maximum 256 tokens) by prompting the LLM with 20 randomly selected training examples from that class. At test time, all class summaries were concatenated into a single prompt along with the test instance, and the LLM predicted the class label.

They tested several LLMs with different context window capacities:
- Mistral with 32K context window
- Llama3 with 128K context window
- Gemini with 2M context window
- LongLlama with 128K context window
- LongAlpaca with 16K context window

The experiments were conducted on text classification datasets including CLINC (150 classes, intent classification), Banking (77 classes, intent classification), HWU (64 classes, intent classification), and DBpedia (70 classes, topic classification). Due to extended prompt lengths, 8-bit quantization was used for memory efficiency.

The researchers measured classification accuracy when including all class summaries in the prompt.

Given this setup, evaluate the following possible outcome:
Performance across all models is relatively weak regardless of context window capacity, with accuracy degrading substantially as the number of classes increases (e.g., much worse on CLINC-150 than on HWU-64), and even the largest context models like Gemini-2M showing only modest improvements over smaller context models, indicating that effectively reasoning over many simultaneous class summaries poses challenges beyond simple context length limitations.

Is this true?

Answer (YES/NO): NO